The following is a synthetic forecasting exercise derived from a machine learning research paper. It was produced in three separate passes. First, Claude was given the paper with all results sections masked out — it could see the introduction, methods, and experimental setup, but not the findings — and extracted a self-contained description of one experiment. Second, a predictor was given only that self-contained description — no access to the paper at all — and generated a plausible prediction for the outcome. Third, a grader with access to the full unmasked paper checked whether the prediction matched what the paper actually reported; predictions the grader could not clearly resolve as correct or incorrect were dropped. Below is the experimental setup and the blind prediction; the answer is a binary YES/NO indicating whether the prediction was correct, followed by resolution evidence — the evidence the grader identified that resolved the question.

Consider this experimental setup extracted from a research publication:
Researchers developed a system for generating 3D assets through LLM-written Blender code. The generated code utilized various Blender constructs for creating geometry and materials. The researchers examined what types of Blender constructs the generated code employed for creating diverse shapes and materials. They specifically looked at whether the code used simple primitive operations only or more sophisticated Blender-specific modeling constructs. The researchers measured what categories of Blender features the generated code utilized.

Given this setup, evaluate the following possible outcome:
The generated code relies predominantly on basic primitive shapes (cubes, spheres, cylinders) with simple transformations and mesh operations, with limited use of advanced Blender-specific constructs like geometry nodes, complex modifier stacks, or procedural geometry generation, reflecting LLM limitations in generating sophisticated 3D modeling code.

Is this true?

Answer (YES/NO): NO